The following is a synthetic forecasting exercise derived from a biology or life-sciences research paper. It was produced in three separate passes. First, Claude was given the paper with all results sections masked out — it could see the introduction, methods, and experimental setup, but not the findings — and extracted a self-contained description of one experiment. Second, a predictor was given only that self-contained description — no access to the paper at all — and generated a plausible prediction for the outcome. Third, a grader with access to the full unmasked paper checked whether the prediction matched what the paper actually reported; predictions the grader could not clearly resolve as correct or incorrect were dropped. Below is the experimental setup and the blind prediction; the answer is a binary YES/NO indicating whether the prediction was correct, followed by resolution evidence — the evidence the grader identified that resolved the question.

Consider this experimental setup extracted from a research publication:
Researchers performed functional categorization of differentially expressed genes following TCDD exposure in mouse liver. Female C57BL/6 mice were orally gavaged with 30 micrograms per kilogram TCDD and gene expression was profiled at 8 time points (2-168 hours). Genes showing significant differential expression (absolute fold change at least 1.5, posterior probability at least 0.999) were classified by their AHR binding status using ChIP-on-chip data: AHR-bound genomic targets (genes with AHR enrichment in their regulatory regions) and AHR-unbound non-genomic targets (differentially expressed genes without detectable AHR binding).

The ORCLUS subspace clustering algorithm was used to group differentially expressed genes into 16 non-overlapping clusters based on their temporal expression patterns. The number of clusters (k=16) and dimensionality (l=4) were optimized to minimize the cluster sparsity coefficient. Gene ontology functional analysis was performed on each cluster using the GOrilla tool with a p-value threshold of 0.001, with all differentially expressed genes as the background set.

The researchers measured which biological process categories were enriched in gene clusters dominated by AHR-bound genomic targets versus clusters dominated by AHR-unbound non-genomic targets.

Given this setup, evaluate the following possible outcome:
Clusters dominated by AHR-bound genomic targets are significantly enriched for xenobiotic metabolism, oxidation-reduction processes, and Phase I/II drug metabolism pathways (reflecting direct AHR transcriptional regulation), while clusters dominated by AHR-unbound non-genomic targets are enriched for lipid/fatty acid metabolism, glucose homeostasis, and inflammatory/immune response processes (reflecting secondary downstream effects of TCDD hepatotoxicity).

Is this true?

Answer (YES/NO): NO